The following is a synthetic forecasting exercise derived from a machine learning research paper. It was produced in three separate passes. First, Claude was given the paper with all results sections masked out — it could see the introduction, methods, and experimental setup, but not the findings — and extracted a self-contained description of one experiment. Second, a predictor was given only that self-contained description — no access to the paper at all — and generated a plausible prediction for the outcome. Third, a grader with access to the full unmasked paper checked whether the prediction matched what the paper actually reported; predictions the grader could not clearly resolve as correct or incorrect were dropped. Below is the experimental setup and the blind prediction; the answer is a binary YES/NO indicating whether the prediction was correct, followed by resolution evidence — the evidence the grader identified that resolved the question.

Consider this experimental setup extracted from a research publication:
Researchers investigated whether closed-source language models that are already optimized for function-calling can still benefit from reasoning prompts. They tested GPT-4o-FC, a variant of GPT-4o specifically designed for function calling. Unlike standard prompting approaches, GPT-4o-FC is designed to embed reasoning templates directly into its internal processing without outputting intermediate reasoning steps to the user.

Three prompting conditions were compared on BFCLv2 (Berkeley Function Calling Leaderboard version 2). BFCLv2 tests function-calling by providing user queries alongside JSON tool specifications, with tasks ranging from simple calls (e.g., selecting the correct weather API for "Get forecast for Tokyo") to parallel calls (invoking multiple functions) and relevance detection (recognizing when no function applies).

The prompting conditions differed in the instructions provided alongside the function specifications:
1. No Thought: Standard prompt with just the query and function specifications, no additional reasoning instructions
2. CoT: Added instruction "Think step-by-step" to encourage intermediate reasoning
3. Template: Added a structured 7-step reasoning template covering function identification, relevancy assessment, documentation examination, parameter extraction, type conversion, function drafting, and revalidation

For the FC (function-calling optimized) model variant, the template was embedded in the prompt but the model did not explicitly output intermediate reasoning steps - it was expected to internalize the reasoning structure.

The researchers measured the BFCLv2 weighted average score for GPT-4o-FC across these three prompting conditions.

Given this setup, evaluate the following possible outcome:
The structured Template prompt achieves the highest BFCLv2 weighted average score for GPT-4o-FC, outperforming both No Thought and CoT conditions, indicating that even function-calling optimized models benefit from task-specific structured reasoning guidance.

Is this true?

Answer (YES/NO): YES